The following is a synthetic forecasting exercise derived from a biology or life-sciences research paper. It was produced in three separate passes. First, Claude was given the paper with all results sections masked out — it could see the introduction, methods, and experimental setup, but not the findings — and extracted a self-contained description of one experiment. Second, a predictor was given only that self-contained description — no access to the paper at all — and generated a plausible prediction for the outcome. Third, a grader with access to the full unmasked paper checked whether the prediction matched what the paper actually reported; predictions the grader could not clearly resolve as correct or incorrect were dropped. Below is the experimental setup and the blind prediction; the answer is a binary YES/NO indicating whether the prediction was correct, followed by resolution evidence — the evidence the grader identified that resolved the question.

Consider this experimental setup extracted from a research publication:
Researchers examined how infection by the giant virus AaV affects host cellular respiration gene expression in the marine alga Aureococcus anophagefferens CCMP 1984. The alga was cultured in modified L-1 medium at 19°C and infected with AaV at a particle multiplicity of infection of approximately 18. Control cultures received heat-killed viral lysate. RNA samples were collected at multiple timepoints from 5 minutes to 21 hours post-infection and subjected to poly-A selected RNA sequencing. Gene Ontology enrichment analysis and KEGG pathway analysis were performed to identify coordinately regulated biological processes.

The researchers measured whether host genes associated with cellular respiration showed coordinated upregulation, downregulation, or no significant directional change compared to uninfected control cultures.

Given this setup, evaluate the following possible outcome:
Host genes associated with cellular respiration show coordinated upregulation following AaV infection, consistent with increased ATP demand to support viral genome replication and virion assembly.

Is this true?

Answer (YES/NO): YES